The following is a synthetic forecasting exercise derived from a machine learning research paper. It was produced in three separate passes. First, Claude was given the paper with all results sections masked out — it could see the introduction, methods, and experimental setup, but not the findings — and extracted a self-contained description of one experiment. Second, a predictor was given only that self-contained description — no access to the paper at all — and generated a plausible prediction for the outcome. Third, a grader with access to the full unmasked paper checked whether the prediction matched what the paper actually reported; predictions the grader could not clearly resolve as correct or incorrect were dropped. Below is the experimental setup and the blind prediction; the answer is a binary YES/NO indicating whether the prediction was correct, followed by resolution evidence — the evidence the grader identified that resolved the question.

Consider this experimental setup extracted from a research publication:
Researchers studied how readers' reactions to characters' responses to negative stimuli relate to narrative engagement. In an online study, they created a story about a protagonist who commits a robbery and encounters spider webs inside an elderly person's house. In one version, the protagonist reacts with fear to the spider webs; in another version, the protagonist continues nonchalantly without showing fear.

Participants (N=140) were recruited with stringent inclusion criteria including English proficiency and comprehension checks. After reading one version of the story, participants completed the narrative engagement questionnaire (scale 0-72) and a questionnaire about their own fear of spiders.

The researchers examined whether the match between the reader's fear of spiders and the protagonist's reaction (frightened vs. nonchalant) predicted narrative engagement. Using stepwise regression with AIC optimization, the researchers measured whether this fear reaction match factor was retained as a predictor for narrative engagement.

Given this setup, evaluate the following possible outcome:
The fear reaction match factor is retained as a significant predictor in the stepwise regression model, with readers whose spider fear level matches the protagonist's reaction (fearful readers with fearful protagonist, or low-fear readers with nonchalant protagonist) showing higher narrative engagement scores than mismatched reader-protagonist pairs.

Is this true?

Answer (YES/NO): NO